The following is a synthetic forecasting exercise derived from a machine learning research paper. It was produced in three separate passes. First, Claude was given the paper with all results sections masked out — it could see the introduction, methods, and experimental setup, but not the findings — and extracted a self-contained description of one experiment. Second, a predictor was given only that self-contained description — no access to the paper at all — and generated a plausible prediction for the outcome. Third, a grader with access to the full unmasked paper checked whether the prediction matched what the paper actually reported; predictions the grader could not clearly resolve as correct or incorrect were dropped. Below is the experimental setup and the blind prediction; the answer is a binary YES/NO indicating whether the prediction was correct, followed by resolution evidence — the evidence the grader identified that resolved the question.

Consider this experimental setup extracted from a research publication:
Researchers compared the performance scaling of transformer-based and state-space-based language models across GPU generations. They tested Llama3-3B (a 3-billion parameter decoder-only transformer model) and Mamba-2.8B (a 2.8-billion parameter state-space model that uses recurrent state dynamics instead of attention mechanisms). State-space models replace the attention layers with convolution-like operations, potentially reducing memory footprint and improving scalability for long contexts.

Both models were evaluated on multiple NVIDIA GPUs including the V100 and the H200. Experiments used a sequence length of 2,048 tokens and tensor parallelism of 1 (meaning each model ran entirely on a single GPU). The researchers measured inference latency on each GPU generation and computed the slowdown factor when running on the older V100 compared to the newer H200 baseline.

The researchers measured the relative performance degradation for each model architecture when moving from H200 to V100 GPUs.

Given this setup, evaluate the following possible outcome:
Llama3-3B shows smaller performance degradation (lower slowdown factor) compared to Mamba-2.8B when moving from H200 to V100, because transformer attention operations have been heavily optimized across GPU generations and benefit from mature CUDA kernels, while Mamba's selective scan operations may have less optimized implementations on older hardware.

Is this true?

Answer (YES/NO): NO